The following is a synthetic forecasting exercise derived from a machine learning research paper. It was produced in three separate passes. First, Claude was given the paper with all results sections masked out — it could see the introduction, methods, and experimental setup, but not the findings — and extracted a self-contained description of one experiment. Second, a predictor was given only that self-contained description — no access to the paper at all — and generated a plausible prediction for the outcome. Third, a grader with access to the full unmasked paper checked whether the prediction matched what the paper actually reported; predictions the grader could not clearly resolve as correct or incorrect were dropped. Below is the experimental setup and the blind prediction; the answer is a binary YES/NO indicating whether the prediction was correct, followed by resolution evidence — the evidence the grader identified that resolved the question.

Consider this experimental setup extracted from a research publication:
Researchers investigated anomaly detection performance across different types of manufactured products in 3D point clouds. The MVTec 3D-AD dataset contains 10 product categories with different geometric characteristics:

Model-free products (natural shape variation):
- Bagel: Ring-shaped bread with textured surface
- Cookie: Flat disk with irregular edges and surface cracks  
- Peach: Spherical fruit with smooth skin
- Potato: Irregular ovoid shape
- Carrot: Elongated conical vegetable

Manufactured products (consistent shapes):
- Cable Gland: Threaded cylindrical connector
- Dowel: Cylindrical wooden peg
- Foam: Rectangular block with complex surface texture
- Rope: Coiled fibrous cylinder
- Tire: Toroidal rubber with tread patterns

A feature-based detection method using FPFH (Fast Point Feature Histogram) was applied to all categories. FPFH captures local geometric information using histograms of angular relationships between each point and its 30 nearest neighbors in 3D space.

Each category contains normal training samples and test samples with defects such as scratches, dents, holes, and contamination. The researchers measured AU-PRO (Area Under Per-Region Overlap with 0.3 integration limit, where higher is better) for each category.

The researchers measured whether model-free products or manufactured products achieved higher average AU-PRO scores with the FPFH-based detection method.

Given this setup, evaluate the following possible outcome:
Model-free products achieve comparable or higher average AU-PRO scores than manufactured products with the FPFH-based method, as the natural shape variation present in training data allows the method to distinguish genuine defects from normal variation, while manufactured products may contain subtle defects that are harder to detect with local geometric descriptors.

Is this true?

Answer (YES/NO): YES